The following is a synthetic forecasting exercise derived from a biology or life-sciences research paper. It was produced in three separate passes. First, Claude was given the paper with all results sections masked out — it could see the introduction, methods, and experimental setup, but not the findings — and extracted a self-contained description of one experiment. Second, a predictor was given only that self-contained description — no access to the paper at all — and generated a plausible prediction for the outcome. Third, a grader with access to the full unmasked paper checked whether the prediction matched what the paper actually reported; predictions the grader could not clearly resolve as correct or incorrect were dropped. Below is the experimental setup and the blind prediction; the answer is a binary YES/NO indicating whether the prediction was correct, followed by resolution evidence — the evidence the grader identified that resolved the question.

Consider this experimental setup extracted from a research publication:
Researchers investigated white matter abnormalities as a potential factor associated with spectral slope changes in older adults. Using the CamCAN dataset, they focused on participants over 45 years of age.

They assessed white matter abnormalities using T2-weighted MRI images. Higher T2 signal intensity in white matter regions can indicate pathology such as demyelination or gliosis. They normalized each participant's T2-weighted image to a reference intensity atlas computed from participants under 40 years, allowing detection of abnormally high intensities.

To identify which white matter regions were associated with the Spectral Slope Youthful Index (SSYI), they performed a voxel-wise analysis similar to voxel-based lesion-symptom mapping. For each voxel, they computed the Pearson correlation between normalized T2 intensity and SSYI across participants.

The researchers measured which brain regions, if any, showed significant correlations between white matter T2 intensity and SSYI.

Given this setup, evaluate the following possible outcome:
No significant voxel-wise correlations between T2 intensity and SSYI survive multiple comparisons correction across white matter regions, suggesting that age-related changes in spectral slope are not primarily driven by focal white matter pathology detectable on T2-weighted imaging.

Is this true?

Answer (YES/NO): NO